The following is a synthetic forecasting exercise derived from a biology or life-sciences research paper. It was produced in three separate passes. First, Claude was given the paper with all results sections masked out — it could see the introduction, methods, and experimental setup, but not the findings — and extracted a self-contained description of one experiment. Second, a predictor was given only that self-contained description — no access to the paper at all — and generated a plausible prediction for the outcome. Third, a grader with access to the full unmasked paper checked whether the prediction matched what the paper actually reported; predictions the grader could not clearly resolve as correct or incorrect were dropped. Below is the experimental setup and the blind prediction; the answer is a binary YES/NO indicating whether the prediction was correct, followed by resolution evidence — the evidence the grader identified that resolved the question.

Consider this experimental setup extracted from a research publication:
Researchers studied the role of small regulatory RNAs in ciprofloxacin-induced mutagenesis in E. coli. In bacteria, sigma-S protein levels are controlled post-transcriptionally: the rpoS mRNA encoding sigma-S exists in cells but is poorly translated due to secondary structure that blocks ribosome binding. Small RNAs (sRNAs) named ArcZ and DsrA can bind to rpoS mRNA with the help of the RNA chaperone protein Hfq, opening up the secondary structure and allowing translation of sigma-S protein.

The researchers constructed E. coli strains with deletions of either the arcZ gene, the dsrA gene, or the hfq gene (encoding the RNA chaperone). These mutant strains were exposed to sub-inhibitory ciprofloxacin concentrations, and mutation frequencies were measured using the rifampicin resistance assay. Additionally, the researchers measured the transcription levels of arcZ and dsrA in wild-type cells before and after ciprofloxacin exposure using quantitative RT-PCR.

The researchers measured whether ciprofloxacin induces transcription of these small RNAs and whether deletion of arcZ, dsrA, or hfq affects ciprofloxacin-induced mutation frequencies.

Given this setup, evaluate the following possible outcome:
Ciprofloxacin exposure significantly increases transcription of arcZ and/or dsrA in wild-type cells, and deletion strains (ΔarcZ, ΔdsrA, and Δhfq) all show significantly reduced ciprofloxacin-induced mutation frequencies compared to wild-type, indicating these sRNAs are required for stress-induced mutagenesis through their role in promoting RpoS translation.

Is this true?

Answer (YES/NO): NO